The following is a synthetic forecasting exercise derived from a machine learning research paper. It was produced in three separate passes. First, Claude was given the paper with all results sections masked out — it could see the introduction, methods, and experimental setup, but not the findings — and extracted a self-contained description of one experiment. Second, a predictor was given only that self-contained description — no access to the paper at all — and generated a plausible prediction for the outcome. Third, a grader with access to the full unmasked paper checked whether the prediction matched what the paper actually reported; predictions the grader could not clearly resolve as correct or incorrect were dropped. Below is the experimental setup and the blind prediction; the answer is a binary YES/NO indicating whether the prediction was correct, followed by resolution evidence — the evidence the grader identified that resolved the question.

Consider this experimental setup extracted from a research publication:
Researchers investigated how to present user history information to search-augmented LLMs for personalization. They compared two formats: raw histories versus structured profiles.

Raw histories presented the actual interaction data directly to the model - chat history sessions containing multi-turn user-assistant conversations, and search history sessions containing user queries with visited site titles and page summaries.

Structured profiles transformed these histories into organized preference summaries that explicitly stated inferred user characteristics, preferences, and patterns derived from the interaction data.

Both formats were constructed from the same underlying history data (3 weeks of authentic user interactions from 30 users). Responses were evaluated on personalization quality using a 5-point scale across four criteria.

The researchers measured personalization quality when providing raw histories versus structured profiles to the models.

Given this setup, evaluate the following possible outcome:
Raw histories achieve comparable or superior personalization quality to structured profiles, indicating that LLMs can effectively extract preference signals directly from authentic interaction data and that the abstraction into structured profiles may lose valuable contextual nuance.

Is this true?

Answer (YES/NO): NO